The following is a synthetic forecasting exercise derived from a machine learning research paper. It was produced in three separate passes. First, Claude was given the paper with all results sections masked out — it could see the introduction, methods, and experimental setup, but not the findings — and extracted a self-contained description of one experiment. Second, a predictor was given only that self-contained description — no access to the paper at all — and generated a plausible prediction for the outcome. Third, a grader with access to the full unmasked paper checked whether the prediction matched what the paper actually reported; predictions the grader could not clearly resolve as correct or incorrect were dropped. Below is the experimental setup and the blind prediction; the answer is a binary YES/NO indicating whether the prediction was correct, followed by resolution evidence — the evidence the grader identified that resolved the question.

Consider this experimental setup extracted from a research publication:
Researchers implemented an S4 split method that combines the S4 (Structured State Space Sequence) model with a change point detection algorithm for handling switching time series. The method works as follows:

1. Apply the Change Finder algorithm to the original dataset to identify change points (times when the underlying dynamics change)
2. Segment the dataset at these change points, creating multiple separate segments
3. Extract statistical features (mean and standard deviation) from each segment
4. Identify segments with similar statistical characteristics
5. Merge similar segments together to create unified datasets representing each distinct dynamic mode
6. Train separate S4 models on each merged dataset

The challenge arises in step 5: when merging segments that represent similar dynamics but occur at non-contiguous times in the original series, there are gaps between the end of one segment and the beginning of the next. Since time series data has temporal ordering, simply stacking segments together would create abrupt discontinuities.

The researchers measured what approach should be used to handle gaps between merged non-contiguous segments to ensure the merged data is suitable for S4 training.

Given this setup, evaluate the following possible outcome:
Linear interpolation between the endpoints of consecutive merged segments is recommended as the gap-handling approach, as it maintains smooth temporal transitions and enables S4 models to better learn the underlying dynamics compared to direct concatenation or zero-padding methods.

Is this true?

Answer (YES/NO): YES